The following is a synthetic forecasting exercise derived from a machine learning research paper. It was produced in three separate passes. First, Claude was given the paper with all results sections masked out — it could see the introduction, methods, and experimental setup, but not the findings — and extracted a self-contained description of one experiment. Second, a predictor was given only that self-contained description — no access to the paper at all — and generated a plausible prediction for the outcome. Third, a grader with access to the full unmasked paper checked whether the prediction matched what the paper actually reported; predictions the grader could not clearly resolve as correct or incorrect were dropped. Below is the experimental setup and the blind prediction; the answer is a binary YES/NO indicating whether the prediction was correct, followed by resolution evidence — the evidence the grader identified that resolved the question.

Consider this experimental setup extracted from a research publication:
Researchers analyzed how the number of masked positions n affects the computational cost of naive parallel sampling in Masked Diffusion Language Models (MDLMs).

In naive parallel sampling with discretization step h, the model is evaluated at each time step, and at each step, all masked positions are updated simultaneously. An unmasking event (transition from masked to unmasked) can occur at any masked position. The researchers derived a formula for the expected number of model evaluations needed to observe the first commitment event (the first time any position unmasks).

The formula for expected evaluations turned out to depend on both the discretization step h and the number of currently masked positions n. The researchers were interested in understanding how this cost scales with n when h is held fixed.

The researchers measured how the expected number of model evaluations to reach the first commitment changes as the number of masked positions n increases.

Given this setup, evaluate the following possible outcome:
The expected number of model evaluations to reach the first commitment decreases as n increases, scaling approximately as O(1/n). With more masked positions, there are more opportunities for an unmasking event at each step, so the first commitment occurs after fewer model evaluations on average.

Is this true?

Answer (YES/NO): YES